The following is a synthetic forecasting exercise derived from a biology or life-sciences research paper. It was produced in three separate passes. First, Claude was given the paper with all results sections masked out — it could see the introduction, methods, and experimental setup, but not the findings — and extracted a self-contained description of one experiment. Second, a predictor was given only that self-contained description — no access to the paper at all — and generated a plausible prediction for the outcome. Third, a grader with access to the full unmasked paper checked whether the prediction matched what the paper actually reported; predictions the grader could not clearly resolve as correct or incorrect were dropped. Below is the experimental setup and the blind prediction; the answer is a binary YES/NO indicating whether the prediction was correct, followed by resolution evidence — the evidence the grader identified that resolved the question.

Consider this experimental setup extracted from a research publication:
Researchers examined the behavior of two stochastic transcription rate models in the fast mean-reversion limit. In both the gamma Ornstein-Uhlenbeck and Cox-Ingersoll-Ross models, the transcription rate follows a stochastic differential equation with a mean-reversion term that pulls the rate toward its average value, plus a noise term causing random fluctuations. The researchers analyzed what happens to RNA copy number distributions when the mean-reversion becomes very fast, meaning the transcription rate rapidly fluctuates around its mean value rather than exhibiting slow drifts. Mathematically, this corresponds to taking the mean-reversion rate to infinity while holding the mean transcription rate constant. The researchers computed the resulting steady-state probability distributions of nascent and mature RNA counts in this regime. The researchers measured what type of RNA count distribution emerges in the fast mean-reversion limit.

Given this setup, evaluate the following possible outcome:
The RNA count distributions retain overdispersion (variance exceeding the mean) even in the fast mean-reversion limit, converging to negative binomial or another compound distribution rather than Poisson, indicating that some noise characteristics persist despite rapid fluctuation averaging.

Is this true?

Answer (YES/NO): NO